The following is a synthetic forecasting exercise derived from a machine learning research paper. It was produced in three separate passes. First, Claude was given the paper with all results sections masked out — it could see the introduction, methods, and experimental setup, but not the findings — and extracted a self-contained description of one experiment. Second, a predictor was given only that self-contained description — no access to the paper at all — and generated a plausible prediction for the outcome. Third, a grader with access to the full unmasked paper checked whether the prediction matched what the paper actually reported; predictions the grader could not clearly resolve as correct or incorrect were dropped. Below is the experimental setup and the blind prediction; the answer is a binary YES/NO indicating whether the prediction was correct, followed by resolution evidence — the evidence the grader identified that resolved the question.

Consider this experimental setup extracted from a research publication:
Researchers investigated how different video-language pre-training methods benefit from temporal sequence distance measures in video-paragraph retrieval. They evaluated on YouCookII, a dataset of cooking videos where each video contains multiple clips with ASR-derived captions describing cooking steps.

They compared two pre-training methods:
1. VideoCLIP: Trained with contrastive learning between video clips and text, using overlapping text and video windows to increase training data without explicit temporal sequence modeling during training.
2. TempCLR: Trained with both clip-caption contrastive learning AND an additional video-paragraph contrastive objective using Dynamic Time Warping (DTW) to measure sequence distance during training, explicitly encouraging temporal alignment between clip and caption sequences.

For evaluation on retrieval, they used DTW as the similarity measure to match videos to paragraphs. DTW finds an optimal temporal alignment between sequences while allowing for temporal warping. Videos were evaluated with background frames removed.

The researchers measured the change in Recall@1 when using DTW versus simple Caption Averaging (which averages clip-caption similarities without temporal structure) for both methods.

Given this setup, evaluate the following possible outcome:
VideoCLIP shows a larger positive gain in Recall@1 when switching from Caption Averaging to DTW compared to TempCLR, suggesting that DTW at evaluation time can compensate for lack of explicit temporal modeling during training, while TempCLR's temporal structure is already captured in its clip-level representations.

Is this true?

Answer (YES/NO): NO